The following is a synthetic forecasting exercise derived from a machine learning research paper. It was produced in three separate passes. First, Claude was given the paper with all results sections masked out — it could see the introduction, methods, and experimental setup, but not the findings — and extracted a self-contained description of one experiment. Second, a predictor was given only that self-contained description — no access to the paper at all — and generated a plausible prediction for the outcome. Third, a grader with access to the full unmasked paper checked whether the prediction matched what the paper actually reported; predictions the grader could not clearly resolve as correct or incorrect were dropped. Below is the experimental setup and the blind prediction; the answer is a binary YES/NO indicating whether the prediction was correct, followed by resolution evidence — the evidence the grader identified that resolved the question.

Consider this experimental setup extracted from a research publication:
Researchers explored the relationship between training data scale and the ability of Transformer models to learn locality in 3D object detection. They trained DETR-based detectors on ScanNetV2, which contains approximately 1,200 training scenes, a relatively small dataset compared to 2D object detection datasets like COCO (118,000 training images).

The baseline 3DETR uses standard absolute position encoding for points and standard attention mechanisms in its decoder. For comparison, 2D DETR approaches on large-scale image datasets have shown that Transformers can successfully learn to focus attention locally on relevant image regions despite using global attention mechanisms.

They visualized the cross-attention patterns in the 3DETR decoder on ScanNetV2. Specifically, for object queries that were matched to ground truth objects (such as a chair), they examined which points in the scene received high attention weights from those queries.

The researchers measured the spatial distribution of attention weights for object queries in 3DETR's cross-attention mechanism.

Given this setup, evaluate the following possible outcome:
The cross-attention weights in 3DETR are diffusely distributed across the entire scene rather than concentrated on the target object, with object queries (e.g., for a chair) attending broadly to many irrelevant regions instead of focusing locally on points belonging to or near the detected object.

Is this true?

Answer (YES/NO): YES